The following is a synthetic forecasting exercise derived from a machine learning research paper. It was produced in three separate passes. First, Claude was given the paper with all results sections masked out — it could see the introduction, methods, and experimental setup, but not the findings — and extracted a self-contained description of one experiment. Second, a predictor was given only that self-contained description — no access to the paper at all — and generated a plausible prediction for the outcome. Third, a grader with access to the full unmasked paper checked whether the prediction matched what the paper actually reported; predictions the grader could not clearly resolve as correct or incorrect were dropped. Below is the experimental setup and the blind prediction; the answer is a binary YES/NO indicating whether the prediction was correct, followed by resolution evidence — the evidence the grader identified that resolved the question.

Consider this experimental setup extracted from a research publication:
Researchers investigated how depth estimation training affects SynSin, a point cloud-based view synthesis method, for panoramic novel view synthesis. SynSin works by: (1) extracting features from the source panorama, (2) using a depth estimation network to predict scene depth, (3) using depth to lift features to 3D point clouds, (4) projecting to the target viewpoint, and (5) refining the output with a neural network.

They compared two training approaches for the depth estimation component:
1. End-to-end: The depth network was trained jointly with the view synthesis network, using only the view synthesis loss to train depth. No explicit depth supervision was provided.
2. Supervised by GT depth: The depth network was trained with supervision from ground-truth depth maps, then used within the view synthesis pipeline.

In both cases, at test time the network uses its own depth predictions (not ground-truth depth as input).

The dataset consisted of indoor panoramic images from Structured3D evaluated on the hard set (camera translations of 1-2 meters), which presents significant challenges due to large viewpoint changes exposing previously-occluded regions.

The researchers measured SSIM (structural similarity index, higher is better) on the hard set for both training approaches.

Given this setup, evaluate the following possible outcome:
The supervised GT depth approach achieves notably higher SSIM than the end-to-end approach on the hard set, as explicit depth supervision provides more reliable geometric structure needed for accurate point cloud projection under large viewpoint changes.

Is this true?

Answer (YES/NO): YES